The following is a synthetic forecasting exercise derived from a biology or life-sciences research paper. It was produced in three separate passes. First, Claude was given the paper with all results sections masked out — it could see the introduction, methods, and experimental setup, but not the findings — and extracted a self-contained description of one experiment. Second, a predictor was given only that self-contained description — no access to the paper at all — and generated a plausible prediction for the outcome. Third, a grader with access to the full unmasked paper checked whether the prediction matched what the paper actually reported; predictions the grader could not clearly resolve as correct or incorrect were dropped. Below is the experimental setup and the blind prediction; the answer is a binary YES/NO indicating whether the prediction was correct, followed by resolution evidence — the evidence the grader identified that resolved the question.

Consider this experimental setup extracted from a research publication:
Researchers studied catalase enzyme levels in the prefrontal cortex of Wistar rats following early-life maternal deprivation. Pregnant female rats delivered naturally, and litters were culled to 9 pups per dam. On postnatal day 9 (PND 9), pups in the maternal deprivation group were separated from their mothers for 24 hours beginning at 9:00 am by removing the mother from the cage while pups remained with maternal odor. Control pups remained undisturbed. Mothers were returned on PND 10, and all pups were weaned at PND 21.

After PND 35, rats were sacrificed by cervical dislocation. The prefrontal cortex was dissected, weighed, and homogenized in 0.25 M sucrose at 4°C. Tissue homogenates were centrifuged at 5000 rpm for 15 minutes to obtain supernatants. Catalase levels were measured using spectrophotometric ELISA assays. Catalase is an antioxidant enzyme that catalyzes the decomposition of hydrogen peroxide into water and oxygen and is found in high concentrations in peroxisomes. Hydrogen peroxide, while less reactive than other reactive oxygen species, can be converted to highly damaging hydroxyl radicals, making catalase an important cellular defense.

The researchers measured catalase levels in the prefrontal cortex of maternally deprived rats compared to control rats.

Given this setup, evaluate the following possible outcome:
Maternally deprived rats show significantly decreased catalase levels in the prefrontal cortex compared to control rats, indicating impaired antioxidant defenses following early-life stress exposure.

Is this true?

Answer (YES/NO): NO